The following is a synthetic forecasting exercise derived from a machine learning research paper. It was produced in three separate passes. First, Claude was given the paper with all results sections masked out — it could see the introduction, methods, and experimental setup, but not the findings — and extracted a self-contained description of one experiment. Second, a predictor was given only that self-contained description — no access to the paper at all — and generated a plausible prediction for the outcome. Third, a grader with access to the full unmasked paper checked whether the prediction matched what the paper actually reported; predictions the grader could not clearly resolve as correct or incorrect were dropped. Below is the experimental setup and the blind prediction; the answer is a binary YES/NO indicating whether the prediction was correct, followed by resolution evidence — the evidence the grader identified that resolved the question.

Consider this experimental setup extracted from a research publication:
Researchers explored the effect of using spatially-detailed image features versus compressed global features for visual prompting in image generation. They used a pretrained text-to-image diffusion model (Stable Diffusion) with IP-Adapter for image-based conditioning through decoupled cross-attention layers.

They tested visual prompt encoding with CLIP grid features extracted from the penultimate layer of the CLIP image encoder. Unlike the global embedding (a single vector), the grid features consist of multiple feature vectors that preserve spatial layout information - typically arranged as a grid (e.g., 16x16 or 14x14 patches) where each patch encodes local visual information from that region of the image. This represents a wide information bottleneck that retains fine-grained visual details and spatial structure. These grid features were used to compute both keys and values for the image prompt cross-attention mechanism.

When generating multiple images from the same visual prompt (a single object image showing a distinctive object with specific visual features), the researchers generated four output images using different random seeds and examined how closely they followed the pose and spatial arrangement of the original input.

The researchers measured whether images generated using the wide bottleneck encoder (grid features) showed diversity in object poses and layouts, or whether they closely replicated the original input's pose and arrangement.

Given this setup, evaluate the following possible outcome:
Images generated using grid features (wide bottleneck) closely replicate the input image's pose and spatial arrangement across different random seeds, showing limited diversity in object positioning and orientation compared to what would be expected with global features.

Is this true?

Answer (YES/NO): YES